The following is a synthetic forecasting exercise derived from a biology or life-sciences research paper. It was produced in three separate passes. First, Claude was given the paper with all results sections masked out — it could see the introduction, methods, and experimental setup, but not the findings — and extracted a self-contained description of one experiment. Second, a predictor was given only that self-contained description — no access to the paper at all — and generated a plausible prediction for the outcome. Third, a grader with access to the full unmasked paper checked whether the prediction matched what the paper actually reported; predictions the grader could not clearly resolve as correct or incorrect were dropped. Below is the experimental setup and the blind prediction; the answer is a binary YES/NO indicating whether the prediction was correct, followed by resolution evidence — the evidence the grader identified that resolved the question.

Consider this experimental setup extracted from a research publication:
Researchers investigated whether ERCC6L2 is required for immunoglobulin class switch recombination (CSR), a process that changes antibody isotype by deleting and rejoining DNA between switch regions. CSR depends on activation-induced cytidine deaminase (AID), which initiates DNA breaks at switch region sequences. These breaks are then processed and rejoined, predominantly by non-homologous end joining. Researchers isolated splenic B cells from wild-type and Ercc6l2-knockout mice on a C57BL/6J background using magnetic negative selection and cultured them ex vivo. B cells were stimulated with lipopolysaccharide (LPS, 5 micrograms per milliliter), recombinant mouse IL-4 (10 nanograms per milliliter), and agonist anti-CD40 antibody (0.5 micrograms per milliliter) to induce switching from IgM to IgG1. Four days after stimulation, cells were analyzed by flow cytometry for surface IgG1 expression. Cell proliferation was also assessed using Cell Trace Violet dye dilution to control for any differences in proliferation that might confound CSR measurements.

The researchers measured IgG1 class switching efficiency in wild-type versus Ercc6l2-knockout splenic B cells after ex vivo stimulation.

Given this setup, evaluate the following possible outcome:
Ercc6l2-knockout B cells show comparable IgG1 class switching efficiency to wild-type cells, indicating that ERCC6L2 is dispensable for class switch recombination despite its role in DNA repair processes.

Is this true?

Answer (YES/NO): NO